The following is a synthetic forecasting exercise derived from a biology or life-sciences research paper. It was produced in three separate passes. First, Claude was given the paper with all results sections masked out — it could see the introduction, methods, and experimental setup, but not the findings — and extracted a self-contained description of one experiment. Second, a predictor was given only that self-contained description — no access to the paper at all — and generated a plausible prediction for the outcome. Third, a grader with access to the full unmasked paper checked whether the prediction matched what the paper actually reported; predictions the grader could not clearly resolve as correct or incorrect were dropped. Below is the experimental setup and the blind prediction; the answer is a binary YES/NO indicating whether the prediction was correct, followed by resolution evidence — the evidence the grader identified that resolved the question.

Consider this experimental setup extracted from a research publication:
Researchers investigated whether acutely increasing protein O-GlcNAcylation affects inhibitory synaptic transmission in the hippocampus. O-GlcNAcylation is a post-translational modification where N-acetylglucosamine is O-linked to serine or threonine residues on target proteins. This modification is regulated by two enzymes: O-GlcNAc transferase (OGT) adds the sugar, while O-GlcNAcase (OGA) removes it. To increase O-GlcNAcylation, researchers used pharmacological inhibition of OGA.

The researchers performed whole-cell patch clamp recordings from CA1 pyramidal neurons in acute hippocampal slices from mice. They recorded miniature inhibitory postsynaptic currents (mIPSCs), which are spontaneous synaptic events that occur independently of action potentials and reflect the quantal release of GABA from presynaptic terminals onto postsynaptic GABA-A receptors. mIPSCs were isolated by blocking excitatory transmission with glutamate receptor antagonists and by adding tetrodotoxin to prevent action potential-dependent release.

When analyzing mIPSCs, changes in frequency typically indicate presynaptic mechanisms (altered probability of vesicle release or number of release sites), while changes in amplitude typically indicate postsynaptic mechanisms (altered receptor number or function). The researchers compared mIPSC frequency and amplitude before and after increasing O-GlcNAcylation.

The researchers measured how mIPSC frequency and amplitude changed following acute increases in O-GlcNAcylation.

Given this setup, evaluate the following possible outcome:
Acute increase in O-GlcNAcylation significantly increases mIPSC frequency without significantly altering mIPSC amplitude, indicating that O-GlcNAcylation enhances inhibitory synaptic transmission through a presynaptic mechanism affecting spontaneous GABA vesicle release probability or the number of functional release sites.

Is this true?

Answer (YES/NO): NO